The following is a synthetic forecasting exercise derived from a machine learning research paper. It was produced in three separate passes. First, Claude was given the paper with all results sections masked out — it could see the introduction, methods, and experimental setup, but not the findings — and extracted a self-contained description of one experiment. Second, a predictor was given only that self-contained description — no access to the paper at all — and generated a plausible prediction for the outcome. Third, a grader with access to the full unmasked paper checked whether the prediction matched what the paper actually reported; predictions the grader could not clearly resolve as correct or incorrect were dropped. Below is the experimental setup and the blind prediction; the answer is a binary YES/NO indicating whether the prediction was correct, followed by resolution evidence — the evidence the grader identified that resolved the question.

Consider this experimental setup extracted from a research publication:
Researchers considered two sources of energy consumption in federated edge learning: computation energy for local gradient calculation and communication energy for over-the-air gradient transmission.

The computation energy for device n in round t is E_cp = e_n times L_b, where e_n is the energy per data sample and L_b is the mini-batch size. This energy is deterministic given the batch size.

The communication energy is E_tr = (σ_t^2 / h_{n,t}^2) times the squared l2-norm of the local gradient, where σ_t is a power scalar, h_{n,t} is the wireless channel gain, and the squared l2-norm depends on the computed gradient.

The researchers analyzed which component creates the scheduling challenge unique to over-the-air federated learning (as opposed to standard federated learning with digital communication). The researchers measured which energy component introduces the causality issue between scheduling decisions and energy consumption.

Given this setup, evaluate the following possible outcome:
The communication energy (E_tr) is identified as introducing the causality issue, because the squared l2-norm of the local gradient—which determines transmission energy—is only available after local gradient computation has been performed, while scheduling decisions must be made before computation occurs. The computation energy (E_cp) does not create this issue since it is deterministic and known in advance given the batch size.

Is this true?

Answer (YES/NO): YES